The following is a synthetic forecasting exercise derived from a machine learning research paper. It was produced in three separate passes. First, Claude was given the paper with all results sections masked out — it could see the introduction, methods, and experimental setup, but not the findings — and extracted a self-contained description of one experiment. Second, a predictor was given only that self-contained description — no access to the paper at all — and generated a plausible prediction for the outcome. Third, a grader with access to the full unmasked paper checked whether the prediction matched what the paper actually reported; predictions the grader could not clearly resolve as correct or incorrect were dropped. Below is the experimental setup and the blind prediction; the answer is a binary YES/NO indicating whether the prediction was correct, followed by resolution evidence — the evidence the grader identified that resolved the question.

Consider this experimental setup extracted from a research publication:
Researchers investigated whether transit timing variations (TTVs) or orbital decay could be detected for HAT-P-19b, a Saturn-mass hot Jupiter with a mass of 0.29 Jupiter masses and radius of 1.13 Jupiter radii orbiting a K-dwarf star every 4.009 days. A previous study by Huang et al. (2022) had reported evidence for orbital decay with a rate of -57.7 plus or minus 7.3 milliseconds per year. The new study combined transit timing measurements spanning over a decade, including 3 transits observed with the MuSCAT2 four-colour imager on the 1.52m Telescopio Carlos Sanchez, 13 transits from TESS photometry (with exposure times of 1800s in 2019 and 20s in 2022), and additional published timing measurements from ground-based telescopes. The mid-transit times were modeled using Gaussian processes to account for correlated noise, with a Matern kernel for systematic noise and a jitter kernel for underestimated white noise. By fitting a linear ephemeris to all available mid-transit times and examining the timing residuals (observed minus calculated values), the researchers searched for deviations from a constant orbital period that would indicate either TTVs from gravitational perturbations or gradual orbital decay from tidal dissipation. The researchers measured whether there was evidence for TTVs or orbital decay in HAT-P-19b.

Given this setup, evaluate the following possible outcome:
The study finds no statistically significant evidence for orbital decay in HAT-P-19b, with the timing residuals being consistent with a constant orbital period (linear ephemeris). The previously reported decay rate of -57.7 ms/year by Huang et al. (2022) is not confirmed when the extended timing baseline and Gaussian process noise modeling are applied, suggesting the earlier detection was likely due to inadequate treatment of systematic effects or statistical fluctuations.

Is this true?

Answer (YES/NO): YES